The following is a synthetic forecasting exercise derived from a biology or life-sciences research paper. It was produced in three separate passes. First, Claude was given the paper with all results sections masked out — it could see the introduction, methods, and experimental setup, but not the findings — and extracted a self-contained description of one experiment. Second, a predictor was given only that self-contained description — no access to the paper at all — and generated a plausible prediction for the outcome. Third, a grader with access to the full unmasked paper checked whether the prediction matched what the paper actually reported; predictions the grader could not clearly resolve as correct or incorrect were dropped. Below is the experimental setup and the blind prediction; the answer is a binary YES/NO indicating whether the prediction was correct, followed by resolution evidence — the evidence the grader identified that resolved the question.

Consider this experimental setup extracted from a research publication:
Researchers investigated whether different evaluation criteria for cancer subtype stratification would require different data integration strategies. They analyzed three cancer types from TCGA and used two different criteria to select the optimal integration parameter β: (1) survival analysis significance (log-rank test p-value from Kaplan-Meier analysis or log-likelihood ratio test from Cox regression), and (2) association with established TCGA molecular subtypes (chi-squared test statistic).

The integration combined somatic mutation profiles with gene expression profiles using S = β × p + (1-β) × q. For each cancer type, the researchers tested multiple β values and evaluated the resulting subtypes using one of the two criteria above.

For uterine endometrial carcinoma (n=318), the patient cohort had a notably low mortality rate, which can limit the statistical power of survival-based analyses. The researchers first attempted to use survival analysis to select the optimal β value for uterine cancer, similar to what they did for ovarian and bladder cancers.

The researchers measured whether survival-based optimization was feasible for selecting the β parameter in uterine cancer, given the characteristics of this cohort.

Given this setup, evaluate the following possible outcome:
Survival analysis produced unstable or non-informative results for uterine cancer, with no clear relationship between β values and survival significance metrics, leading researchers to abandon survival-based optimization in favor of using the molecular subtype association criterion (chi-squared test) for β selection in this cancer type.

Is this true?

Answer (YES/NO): YES